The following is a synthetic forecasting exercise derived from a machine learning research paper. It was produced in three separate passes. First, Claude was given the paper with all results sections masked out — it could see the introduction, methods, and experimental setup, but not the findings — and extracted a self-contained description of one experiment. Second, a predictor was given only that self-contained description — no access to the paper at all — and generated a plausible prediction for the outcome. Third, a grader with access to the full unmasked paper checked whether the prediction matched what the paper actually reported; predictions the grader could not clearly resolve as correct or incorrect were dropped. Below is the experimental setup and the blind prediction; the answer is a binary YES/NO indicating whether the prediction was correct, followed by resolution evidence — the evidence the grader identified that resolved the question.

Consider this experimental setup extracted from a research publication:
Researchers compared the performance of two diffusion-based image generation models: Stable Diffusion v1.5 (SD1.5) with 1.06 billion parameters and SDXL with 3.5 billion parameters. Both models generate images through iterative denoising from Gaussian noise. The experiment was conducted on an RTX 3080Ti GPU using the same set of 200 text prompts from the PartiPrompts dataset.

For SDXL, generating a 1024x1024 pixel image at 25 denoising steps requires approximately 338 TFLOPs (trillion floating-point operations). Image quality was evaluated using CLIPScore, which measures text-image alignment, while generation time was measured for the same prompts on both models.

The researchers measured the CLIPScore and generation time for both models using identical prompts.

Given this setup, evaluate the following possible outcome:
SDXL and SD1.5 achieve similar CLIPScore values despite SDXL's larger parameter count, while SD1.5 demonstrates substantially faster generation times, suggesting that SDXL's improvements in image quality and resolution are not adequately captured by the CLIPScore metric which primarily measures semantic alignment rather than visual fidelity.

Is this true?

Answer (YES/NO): NO